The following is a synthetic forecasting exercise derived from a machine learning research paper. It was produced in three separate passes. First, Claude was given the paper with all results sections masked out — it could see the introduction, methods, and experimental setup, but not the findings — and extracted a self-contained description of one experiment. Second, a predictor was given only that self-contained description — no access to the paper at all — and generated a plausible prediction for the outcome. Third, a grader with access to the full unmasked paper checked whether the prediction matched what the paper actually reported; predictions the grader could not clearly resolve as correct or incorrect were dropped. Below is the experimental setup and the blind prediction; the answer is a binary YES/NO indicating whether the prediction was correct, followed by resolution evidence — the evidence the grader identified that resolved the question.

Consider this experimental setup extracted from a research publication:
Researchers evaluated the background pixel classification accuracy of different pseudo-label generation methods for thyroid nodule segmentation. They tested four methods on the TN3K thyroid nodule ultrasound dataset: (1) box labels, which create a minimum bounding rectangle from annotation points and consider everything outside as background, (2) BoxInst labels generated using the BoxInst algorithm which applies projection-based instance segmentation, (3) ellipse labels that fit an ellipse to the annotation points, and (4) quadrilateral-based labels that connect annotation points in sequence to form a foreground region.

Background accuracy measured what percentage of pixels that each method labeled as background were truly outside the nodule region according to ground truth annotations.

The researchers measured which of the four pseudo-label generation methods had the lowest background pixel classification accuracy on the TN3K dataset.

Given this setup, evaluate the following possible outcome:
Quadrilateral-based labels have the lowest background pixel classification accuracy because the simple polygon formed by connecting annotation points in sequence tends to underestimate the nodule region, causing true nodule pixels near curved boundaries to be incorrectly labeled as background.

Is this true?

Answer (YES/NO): NO